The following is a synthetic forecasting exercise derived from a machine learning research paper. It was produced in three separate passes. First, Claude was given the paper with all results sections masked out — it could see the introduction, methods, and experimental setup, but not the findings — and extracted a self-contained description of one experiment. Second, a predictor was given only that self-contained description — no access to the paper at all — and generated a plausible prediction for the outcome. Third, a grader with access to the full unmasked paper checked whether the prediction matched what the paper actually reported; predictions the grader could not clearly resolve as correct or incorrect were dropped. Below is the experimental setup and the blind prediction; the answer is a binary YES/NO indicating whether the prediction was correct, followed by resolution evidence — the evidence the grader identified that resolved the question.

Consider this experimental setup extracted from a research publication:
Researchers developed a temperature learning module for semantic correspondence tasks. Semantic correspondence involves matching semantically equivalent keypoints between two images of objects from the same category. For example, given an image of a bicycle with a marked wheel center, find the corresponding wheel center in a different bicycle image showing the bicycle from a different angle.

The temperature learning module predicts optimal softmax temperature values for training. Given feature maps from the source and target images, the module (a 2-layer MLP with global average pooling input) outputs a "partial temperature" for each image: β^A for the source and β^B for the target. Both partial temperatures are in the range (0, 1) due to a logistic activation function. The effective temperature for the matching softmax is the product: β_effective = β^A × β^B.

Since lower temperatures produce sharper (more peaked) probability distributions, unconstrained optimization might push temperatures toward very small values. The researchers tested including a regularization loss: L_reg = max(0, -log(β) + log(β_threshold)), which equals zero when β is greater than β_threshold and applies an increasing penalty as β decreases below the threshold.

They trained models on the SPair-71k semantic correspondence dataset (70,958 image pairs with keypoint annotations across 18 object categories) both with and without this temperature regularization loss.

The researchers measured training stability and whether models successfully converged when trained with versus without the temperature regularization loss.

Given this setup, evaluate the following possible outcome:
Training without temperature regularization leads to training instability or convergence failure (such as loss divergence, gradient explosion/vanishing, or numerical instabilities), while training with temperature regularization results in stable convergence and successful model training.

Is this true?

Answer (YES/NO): YES